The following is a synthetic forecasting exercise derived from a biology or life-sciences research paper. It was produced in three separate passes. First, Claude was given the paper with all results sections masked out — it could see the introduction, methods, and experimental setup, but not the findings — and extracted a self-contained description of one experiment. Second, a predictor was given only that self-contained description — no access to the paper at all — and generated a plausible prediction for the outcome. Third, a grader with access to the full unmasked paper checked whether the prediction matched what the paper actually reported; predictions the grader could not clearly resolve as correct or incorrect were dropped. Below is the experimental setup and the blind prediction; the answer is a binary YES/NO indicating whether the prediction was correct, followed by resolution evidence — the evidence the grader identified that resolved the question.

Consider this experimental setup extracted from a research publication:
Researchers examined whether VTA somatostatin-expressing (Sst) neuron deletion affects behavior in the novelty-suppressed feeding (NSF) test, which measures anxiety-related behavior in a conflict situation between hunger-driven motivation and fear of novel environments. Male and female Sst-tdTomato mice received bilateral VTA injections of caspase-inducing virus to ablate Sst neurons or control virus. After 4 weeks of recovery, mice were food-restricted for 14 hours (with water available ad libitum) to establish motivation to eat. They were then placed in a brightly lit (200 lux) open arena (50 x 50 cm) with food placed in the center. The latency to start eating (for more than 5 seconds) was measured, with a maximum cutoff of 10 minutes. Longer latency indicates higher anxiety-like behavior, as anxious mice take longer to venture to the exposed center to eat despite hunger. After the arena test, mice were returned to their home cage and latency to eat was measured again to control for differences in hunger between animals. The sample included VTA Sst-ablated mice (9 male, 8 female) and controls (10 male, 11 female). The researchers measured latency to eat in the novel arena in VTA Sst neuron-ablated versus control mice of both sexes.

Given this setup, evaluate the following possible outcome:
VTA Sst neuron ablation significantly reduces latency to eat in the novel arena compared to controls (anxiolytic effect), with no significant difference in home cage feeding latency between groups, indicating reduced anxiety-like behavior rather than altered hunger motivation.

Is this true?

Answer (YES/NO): NO